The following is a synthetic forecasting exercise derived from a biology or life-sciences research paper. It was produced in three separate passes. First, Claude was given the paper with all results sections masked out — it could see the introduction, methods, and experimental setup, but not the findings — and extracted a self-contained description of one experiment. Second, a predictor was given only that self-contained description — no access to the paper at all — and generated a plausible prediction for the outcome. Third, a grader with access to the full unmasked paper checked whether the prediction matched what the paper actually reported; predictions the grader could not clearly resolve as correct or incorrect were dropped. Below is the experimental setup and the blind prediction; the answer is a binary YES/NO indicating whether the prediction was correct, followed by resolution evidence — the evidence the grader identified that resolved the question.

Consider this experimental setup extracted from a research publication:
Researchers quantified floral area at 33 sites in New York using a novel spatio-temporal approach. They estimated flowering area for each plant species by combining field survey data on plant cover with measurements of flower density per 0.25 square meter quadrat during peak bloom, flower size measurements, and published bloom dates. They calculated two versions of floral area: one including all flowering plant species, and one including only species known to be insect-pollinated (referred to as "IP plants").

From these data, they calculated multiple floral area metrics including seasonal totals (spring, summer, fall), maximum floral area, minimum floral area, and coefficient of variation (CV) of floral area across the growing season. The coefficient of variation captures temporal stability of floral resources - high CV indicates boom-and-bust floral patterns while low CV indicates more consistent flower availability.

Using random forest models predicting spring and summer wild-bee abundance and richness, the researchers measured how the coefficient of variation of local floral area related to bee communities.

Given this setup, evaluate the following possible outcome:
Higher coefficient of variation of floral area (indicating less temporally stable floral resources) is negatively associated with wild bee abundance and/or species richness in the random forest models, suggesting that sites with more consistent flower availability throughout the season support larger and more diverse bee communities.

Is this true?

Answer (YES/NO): NO